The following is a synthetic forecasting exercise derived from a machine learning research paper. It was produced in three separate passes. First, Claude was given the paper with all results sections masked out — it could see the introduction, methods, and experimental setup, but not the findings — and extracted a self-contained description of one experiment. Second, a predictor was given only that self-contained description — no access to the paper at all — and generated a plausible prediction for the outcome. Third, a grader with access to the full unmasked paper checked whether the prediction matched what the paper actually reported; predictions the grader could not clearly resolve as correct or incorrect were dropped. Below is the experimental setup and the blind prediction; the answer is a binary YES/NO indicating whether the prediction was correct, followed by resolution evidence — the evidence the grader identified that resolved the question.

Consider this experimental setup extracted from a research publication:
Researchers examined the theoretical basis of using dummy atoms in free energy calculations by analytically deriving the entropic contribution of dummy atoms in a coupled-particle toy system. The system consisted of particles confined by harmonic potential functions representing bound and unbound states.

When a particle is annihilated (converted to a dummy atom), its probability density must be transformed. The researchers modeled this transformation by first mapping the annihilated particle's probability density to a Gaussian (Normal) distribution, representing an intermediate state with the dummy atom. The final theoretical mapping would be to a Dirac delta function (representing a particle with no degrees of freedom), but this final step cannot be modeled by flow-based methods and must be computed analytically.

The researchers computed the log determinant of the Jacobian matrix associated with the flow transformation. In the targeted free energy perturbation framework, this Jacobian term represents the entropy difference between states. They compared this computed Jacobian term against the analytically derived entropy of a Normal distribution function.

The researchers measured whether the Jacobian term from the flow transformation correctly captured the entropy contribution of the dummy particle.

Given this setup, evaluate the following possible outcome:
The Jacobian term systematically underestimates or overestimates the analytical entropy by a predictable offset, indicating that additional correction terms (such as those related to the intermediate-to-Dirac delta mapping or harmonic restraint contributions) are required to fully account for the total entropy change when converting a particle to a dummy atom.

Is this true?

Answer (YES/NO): NO